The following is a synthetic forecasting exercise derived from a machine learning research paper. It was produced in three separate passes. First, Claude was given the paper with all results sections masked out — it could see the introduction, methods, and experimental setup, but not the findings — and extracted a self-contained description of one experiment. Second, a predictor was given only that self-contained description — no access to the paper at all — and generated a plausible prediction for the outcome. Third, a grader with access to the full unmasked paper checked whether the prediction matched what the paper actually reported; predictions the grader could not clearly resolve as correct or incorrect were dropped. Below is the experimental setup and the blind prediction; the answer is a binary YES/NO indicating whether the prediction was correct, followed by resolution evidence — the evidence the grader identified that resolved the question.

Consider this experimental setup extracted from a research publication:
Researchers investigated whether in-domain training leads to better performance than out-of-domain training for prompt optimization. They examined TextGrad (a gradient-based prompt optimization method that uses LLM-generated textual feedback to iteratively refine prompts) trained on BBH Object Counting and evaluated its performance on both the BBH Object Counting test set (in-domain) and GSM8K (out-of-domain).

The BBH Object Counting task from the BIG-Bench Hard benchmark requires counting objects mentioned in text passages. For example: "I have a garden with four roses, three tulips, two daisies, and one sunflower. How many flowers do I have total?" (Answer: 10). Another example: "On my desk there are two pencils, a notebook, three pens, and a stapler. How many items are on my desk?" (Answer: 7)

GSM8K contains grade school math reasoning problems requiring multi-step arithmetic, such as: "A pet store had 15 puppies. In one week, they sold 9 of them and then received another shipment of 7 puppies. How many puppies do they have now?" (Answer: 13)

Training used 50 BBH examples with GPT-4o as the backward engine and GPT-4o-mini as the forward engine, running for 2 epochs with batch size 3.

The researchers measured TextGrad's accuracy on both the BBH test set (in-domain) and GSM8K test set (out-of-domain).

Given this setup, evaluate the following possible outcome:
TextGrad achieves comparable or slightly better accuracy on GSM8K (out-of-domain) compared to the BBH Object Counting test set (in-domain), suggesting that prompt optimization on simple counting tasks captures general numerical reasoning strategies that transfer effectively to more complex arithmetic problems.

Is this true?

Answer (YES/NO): NO